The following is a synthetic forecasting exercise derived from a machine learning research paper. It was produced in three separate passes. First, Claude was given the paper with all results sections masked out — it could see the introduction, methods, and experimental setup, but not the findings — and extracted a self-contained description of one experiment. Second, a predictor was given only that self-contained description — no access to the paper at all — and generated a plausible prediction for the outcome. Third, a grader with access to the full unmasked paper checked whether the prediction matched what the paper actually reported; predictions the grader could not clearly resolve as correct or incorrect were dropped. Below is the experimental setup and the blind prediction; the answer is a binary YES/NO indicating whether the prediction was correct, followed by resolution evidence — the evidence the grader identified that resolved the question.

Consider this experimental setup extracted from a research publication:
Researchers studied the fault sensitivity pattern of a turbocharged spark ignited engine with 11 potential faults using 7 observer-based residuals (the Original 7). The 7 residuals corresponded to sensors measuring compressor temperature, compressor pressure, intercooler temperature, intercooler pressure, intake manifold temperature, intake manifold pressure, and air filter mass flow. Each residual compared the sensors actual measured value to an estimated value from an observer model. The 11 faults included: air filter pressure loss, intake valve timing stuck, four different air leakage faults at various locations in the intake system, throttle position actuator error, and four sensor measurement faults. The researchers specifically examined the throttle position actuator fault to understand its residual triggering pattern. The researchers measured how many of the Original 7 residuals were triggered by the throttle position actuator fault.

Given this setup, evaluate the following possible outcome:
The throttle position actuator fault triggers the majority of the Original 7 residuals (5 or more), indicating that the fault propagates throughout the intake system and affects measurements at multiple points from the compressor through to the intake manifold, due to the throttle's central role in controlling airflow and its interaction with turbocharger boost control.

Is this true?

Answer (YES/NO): NO